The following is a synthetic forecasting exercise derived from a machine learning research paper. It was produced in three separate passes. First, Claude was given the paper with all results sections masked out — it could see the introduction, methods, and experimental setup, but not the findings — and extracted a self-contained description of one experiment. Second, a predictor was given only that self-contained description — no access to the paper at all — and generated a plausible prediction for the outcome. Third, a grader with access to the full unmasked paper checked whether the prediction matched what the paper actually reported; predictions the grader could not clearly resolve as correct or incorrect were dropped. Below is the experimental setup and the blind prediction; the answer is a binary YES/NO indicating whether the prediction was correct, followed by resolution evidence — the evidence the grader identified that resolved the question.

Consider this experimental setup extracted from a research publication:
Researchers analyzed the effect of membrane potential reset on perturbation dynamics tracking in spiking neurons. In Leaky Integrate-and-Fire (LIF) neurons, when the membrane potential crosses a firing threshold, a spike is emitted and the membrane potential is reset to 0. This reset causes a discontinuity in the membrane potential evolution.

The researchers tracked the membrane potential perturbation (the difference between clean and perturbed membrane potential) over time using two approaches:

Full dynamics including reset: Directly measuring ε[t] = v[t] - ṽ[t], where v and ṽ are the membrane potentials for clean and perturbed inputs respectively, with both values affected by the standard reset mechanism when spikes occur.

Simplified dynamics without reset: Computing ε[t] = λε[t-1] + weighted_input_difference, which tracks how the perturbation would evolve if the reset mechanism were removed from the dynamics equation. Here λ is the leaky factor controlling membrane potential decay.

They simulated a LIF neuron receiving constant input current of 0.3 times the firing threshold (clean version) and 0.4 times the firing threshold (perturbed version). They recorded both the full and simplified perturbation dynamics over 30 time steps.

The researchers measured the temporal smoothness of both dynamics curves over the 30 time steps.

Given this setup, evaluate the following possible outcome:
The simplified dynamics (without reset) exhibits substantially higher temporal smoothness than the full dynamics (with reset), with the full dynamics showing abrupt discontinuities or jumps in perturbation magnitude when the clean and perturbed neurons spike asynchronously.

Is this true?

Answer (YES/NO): YES